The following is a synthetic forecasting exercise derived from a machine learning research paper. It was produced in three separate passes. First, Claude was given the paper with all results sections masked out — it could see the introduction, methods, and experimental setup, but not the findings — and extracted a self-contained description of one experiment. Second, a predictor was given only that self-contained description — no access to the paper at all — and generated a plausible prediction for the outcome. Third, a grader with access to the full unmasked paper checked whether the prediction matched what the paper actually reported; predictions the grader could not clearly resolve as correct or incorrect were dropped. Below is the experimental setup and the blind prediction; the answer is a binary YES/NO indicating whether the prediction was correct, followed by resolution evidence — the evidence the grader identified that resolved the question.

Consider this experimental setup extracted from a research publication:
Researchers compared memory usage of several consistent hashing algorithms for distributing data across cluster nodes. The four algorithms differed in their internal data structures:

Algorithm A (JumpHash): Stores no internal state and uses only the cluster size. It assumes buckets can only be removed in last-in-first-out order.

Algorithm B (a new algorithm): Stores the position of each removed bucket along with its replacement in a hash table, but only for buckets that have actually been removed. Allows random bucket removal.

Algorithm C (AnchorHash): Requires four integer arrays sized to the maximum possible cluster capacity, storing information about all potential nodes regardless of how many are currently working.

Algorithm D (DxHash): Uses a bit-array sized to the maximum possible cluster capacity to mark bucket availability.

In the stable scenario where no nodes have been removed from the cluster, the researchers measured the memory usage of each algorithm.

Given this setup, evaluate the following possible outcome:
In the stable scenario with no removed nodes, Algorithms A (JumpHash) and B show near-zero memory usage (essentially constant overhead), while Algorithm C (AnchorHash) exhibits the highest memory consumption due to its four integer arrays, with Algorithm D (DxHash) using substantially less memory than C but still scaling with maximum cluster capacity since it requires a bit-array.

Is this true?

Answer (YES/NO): NO